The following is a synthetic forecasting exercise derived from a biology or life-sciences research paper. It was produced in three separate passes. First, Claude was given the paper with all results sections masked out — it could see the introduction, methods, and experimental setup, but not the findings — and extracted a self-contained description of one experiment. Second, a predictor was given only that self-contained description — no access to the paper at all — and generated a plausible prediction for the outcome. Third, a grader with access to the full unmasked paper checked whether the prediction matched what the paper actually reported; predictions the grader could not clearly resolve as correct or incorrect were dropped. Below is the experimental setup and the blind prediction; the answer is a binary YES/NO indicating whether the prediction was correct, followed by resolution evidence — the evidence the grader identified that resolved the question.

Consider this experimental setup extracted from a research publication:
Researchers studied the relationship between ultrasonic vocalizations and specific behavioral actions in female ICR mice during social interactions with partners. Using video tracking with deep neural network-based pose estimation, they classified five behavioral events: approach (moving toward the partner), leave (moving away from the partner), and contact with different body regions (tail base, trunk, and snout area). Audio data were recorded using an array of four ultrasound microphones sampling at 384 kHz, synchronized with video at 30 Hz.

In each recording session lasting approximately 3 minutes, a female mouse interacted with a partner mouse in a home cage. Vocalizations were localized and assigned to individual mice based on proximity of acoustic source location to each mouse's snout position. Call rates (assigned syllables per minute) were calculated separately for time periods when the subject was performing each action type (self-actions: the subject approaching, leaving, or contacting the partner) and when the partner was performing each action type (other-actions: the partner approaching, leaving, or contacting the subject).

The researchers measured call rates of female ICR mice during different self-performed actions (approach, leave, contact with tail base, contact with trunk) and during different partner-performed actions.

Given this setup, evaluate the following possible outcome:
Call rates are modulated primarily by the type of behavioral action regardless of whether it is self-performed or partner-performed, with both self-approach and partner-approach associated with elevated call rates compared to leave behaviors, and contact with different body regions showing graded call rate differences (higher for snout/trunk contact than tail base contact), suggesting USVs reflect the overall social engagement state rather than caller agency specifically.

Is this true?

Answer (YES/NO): NO